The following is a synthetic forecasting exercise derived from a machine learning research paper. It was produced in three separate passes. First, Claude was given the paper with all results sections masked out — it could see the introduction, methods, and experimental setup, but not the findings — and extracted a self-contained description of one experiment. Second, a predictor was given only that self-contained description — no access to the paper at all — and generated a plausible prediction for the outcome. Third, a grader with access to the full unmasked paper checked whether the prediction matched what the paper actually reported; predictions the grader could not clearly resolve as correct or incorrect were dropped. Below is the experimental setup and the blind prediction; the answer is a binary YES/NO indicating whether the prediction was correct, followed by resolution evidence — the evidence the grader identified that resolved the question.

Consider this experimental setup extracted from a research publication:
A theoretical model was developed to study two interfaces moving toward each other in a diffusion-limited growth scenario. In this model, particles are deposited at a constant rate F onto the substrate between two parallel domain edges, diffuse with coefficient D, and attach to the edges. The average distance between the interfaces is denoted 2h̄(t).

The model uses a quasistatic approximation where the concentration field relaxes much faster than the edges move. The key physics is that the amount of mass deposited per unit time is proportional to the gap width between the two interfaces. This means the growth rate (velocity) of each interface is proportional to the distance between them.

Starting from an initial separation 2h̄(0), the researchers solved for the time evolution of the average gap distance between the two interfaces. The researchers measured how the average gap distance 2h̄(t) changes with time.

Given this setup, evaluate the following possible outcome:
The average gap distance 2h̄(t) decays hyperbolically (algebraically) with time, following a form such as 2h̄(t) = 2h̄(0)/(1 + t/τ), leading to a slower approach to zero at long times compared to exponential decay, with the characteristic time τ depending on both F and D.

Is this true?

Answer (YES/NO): NO